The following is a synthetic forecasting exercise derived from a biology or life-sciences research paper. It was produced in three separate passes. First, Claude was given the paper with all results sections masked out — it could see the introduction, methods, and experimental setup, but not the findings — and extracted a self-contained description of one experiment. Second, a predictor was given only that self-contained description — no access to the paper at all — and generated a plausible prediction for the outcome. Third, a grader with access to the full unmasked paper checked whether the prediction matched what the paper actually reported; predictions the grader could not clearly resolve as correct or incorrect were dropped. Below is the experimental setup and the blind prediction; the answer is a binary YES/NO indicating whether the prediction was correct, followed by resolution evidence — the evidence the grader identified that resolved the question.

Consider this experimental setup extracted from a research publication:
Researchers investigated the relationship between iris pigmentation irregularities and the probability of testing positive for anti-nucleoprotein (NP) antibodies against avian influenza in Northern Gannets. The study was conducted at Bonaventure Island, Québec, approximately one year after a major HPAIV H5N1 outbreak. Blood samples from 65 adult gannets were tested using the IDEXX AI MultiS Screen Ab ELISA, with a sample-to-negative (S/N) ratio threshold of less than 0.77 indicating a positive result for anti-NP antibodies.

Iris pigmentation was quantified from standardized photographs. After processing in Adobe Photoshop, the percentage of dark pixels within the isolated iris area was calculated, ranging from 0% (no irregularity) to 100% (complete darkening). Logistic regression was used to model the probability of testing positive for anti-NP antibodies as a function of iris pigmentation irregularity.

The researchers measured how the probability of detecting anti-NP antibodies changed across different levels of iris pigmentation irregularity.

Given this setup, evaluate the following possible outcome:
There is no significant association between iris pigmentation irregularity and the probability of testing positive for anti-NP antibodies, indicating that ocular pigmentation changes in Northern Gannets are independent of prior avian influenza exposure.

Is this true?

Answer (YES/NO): NO